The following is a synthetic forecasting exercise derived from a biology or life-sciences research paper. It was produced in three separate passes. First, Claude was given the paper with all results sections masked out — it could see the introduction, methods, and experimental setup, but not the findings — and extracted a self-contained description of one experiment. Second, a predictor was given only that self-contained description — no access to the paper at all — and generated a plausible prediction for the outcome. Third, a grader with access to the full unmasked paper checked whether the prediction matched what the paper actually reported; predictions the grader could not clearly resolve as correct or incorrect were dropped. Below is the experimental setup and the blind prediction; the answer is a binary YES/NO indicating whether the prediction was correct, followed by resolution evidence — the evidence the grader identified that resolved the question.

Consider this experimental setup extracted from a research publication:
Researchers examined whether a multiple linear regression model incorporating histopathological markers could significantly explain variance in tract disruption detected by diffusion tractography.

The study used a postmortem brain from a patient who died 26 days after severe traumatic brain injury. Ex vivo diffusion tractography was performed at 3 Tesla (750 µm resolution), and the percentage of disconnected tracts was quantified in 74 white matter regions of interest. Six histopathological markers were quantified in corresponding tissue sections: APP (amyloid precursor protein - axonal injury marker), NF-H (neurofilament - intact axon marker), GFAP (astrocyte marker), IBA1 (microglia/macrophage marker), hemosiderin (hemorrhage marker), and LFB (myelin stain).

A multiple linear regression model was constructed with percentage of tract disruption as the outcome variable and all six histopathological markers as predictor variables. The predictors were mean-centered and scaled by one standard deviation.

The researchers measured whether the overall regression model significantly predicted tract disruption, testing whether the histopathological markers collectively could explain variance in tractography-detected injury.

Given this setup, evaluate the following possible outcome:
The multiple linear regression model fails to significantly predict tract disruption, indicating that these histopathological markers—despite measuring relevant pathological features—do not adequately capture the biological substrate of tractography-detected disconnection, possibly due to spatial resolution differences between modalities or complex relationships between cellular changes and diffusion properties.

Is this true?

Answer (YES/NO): NO